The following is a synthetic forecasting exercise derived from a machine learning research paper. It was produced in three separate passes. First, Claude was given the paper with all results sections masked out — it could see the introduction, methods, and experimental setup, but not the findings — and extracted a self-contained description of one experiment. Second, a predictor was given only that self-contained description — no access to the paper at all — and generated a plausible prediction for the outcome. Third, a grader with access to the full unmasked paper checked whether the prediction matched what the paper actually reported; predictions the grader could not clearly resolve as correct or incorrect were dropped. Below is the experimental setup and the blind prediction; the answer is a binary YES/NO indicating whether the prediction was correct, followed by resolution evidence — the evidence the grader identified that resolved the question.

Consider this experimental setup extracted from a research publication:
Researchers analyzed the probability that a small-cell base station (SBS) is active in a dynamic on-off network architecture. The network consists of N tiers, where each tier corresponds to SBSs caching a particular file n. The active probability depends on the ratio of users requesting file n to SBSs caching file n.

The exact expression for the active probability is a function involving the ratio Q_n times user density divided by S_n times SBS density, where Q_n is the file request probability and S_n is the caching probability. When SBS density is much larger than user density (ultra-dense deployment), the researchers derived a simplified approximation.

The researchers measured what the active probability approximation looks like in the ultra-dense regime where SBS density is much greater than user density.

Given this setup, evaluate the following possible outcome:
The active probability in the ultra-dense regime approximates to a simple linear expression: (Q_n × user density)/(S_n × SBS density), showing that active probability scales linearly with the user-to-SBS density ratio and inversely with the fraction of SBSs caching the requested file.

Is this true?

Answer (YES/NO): YES